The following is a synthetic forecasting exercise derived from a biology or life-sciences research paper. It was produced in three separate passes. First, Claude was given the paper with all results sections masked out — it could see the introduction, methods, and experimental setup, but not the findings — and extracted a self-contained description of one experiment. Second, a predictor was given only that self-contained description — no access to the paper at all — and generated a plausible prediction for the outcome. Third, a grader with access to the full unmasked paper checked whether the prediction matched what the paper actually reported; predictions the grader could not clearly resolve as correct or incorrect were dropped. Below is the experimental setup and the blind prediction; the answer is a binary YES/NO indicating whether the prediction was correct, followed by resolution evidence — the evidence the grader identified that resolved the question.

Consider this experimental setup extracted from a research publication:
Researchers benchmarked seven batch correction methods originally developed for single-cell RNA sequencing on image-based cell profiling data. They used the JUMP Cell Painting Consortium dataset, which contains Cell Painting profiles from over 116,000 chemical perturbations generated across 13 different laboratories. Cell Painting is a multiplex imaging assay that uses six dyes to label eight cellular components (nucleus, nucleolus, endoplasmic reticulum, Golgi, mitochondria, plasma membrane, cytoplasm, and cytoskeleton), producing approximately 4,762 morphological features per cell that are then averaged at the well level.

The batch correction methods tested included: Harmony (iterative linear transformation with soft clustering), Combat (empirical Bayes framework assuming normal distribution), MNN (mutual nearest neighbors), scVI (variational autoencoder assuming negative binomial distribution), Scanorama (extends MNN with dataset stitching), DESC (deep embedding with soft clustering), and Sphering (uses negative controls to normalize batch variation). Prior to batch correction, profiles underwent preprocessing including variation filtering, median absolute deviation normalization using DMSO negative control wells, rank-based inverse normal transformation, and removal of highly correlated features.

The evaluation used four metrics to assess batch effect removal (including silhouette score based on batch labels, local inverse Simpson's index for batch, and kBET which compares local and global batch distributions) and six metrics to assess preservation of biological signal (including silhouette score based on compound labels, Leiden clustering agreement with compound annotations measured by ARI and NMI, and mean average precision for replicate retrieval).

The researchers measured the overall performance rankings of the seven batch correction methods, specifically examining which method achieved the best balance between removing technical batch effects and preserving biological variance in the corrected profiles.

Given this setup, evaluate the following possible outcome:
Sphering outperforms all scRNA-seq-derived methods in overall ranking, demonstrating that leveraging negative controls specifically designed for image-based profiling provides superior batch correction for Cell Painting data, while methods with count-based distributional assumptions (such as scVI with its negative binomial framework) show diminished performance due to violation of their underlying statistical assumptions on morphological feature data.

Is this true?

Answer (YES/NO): NO